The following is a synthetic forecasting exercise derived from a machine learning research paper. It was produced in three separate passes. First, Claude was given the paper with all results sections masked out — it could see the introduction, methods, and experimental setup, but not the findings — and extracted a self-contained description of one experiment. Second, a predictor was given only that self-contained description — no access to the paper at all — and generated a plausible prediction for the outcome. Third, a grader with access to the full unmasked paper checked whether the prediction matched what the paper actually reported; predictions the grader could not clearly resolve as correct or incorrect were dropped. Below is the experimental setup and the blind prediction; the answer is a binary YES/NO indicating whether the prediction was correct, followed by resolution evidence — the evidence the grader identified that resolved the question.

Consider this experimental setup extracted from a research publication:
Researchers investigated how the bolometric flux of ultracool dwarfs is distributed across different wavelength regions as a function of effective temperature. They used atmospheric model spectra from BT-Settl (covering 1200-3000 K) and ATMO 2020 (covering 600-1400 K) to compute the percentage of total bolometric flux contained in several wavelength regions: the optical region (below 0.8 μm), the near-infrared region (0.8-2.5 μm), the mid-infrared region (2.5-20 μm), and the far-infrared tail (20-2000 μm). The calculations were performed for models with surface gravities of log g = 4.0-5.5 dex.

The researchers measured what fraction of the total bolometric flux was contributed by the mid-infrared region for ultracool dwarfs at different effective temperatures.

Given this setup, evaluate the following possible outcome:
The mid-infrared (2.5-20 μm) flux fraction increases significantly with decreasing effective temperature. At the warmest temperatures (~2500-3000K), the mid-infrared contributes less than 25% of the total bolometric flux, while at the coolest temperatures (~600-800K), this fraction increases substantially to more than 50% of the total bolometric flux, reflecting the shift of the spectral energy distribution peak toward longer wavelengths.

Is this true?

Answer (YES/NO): NO